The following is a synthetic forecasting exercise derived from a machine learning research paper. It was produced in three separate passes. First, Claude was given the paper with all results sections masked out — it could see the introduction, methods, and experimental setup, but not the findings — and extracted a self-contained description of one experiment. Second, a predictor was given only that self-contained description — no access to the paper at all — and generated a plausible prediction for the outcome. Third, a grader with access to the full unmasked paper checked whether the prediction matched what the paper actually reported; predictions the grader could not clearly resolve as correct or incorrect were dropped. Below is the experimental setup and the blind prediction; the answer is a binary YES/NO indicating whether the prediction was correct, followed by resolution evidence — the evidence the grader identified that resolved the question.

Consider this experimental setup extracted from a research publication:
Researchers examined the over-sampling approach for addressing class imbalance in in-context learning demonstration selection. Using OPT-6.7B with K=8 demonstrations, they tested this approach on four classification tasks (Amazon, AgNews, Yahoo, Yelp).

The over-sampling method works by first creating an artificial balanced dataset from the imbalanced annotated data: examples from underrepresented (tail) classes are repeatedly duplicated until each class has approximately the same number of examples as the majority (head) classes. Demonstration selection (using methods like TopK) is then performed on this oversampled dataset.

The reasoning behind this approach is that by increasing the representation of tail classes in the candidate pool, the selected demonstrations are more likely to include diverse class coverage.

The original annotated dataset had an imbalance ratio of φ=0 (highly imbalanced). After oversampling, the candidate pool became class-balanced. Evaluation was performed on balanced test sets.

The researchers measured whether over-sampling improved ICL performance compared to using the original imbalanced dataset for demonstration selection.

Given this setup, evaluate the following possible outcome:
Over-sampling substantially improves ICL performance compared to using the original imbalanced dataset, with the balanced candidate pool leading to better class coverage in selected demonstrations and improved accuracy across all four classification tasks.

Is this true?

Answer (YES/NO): NO